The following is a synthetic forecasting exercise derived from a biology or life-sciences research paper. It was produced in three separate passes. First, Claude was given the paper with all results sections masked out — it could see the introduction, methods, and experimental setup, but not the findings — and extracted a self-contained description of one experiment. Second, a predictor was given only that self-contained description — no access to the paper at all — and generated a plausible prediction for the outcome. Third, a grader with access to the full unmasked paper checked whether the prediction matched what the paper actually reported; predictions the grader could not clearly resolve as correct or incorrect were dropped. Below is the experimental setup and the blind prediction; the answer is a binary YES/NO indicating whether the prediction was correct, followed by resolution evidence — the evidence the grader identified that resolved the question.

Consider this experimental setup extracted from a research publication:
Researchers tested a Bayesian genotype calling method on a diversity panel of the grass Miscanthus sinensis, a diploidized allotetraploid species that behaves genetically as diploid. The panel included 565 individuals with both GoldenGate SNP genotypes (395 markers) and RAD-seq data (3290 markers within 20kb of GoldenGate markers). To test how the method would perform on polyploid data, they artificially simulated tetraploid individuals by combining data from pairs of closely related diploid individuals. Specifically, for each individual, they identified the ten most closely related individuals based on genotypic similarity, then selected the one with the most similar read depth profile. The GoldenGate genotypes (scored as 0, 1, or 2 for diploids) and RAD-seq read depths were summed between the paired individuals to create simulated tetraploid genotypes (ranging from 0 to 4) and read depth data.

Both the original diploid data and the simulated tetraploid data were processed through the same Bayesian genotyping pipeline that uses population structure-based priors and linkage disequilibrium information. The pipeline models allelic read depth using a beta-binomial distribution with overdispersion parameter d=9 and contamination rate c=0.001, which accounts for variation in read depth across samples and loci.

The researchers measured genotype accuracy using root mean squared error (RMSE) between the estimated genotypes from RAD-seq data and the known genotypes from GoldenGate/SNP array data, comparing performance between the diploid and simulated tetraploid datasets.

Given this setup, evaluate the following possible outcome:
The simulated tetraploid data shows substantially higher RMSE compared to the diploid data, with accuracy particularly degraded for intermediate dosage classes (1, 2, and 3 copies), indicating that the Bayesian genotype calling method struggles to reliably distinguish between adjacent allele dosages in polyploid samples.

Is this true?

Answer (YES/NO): NO